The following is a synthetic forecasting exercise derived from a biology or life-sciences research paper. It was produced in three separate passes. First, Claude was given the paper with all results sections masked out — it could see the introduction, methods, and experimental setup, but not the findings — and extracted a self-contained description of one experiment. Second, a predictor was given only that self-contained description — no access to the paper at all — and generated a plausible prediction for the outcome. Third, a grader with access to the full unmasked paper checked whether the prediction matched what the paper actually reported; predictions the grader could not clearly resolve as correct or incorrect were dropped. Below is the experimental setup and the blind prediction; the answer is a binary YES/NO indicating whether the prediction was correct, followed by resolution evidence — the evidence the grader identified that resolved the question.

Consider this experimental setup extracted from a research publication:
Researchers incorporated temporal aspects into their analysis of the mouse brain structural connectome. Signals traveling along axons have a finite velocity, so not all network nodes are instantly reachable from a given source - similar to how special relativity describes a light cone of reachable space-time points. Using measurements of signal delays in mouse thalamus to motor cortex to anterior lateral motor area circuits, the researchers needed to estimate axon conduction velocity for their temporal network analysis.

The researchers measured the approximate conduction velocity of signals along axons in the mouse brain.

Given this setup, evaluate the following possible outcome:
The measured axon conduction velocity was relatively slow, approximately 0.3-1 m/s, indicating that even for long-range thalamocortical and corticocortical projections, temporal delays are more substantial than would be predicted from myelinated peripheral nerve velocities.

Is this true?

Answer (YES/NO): NO